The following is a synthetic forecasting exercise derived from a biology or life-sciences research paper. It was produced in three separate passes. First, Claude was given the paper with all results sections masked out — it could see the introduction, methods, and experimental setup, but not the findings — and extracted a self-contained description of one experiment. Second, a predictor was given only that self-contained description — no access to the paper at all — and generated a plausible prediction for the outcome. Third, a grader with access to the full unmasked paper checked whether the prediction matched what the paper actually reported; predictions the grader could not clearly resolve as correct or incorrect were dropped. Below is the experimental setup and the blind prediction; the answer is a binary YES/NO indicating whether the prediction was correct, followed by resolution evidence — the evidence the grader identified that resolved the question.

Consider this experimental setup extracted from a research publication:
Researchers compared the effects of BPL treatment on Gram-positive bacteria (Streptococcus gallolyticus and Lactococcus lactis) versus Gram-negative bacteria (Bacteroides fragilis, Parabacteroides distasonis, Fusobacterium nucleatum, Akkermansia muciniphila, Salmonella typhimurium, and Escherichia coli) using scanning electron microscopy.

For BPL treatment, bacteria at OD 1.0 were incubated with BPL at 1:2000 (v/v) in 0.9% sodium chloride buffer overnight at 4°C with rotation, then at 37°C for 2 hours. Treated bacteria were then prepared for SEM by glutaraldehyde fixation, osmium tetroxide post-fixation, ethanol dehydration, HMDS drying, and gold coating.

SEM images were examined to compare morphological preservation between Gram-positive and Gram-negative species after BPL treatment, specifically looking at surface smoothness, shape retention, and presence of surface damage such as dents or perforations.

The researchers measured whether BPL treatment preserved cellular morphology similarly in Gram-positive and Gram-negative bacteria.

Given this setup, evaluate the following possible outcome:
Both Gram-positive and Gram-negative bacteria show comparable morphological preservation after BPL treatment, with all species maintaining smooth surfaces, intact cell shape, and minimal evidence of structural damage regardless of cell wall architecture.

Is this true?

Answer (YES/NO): NO